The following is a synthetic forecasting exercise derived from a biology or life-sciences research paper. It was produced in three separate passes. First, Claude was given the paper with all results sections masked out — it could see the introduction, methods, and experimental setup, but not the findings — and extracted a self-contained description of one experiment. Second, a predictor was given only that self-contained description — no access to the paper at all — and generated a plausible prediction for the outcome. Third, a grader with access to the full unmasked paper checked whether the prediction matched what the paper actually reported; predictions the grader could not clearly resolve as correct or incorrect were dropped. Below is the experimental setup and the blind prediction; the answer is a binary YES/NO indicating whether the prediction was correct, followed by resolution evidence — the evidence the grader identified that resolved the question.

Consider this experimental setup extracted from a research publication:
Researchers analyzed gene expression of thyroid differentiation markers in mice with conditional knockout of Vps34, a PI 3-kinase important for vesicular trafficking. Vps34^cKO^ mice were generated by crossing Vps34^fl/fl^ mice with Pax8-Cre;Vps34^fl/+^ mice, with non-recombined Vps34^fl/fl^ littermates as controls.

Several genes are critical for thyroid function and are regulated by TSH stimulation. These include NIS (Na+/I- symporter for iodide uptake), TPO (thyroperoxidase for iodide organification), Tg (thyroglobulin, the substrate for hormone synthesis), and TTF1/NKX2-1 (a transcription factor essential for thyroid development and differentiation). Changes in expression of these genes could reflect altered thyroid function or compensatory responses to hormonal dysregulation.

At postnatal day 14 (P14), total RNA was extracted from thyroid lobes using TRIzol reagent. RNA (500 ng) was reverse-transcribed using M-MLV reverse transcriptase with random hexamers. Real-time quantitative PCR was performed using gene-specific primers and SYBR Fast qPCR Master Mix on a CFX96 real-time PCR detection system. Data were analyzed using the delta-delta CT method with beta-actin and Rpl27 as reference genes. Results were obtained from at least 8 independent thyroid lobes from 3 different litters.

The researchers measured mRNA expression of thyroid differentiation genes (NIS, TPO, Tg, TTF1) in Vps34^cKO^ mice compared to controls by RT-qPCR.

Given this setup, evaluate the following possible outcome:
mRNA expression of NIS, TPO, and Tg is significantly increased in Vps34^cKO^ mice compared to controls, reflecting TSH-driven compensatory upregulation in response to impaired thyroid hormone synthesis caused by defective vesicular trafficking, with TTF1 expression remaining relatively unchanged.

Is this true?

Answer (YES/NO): NO